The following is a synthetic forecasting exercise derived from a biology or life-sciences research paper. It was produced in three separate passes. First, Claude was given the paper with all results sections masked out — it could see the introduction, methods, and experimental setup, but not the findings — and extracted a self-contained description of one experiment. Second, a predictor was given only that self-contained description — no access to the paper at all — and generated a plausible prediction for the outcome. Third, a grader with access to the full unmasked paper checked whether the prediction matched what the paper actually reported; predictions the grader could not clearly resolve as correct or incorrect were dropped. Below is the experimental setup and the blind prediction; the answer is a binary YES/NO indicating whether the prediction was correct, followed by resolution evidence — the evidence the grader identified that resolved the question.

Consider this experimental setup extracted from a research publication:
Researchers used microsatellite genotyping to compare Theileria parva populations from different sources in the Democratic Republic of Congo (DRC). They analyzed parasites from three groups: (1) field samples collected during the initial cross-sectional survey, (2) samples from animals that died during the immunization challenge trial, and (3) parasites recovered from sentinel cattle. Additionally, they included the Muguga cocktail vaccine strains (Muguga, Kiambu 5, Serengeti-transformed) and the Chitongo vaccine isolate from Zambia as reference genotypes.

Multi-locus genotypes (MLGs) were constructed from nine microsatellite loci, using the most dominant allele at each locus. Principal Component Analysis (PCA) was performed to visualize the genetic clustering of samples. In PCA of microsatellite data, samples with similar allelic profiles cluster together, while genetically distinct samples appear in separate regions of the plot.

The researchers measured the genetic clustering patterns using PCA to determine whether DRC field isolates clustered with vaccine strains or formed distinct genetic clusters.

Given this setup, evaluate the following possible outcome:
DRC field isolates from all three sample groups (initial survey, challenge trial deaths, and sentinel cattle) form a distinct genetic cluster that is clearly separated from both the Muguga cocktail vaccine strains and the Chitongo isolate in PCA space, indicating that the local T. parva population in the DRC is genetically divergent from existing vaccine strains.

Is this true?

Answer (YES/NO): NO